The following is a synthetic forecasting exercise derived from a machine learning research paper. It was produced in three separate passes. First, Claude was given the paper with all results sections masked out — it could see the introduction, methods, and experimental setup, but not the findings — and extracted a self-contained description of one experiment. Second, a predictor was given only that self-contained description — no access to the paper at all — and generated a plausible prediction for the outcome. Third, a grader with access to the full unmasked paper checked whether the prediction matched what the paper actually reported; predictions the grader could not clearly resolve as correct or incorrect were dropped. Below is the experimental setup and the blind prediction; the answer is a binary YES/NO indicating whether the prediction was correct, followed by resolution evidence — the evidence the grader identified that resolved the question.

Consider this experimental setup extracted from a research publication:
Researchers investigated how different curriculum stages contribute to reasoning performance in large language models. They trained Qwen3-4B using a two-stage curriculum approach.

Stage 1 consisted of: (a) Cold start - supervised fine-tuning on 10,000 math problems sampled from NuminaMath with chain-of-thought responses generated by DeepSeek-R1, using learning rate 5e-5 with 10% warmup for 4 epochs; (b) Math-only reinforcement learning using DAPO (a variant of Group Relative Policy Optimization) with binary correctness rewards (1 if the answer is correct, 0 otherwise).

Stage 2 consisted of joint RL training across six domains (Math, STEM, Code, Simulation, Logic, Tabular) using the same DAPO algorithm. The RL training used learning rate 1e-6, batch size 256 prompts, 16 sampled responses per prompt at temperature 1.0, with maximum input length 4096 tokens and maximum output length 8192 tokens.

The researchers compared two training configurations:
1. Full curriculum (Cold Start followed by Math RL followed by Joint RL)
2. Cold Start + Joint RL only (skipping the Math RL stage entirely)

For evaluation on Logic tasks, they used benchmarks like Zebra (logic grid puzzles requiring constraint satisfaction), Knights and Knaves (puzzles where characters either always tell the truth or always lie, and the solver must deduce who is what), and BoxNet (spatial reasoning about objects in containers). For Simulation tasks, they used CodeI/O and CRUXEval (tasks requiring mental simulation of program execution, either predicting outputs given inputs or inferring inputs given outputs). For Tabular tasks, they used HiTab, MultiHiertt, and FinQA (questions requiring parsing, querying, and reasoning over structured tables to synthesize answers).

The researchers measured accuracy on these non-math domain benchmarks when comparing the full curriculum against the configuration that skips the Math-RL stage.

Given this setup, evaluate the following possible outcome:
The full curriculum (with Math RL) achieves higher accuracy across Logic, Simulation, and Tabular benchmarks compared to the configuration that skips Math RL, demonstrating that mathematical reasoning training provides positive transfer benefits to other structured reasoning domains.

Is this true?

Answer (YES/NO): YES